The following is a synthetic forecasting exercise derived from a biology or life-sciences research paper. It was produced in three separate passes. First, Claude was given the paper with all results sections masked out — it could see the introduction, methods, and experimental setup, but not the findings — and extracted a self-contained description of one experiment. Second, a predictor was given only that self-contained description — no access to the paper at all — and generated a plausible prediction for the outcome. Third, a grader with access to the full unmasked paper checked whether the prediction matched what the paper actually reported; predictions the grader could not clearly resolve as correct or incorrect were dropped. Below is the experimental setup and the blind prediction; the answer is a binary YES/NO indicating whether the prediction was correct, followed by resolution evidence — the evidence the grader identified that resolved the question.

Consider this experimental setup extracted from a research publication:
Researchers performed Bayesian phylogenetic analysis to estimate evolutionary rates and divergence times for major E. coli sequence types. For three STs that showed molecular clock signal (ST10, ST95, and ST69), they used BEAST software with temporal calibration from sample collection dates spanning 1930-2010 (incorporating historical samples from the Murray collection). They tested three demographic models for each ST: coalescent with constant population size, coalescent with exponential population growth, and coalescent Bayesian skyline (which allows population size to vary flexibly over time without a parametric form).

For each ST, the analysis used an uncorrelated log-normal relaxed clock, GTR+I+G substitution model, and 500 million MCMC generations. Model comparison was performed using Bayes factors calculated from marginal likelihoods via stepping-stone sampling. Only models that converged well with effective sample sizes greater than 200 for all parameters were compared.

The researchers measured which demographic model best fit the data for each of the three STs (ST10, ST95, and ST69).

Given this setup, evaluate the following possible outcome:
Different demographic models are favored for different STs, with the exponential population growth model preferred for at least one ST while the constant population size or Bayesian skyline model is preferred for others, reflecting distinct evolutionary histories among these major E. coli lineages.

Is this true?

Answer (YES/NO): NO